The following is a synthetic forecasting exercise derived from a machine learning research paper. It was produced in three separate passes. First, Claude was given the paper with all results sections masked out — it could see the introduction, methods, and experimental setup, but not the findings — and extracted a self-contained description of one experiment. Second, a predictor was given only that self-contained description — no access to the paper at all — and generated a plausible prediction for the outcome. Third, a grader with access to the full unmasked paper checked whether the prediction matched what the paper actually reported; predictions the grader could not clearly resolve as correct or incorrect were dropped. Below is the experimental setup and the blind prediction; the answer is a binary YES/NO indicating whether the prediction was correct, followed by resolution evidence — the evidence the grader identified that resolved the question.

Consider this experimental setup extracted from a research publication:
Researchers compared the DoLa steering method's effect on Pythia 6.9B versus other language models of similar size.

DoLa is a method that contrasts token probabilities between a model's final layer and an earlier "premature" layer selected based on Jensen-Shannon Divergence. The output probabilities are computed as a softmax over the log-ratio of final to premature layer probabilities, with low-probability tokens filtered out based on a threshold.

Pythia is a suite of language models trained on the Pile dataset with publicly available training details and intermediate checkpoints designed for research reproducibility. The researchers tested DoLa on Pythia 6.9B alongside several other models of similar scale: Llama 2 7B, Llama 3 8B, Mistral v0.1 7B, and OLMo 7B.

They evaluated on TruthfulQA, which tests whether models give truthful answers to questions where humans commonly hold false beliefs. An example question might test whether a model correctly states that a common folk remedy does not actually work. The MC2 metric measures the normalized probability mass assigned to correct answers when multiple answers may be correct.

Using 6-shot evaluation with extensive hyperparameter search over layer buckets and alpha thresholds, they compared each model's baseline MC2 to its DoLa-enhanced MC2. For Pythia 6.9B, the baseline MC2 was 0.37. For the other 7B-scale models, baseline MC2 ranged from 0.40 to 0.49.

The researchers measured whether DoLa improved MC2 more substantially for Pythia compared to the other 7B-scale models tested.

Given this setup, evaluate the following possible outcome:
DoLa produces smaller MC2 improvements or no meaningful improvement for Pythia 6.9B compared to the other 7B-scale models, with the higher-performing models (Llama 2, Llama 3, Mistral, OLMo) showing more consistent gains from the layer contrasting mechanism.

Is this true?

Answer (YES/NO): NO